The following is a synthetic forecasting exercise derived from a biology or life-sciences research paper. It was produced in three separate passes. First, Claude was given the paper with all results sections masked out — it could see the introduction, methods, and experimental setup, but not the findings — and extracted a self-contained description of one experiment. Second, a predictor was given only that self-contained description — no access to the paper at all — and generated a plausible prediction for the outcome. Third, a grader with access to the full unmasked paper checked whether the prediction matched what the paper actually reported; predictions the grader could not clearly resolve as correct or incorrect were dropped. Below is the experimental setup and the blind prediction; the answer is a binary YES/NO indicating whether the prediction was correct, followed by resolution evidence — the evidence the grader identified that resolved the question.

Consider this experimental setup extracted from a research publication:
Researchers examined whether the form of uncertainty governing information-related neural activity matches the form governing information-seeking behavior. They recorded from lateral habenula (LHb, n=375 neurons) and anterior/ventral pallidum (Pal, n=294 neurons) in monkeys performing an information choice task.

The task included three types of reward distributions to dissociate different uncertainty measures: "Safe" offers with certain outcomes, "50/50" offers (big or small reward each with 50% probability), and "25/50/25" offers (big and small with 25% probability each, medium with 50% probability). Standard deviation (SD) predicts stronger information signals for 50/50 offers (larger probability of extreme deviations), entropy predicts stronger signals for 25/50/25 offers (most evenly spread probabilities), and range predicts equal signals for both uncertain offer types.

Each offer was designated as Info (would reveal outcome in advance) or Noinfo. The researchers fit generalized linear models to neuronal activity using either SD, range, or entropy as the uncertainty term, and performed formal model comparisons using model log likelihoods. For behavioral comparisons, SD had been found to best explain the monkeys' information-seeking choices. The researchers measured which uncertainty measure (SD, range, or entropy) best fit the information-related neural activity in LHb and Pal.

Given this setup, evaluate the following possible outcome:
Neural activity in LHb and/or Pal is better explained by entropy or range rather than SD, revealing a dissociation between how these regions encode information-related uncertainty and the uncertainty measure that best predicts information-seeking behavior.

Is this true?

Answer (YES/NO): NO